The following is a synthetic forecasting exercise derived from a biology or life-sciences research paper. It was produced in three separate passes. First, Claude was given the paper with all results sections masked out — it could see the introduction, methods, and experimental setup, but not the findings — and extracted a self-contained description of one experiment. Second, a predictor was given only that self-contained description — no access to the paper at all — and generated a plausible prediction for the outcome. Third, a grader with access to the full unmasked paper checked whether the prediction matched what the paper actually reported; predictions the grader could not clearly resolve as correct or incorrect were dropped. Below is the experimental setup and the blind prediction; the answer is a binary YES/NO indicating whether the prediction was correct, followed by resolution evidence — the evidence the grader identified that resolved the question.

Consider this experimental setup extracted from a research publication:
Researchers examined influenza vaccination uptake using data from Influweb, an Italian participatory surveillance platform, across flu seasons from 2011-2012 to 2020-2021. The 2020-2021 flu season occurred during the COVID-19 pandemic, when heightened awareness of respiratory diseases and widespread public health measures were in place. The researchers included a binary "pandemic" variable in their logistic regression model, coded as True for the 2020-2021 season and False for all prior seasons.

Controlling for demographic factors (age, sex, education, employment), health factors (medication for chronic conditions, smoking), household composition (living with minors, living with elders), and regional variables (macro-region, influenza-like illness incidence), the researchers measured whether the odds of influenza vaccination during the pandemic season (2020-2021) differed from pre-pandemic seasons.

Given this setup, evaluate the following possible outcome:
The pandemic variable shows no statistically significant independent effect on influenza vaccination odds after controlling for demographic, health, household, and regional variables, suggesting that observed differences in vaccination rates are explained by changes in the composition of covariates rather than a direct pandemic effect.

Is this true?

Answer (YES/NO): NO